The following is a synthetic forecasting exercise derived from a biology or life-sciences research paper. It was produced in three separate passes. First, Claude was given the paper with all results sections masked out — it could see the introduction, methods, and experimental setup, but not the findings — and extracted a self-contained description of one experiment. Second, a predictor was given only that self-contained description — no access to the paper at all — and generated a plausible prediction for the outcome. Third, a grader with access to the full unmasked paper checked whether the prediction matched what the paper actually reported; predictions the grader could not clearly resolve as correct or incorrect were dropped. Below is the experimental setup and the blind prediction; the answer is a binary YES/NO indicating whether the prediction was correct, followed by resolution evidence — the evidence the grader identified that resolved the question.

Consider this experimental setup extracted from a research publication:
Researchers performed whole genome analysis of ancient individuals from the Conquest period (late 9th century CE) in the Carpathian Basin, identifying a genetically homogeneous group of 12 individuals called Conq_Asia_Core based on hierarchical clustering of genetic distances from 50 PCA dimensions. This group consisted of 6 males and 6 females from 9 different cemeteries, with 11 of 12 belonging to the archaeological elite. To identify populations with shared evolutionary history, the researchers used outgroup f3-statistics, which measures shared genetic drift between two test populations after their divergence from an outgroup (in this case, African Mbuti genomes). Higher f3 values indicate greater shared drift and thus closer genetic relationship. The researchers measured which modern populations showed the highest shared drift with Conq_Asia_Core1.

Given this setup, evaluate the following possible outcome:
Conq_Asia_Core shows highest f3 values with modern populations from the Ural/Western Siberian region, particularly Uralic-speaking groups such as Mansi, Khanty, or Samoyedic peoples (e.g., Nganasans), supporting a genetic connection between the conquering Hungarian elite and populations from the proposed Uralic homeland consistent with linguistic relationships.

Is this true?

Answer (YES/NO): YES